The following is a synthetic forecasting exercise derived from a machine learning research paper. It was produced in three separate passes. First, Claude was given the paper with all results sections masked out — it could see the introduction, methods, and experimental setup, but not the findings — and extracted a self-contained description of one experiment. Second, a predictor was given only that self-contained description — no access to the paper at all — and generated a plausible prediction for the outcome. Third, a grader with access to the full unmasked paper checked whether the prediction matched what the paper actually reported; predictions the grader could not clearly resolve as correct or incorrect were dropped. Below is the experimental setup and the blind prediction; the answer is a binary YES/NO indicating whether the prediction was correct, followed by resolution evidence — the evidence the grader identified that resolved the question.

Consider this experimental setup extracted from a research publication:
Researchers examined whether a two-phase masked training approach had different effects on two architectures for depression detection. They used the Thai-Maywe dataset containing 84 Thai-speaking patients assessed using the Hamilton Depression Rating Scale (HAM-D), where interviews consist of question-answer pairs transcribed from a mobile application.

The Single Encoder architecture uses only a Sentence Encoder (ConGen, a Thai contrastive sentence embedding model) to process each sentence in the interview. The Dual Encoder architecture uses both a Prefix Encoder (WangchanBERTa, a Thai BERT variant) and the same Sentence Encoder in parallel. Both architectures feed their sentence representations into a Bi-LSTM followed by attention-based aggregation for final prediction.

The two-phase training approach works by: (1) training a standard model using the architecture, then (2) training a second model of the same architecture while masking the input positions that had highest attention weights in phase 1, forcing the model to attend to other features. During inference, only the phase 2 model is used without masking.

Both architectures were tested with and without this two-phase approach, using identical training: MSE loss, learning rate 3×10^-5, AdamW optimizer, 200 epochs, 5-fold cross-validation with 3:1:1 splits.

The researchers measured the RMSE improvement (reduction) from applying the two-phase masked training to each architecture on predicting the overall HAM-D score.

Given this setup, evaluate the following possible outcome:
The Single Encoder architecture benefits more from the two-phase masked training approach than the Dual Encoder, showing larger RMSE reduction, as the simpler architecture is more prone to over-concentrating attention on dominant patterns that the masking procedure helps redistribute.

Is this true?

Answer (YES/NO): NO